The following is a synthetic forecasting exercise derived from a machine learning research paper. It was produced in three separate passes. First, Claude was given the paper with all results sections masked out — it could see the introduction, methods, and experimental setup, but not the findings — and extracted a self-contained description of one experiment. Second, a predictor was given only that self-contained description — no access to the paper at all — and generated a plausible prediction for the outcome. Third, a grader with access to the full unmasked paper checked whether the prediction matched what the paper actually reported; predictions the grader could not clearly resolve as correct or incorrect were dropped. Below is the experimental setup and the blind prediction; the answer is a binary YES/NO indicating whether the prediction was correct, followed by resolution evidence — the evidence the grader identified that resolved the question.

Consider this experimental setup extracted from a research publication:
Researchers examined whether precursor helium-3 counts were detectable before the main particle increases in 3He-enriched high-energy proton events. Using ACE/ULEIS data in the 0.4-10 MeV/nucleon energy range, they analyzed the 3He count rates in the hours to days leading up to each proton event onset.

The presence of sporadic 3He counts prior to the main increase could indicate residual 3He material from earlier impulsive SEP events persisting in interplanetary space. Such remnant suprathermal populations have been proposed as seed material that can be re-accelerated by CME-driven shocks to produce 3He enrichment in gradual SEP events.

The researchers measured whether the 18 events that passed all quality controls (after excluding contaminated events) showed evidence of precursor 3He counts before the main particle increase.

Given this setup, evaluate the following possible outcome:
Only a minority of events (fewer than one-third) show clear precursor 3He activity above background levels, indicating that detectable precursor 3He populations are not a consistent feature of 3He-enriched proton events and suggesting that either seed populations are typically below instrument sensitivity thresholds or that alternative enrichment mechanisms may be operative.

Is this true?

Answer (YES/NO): NO